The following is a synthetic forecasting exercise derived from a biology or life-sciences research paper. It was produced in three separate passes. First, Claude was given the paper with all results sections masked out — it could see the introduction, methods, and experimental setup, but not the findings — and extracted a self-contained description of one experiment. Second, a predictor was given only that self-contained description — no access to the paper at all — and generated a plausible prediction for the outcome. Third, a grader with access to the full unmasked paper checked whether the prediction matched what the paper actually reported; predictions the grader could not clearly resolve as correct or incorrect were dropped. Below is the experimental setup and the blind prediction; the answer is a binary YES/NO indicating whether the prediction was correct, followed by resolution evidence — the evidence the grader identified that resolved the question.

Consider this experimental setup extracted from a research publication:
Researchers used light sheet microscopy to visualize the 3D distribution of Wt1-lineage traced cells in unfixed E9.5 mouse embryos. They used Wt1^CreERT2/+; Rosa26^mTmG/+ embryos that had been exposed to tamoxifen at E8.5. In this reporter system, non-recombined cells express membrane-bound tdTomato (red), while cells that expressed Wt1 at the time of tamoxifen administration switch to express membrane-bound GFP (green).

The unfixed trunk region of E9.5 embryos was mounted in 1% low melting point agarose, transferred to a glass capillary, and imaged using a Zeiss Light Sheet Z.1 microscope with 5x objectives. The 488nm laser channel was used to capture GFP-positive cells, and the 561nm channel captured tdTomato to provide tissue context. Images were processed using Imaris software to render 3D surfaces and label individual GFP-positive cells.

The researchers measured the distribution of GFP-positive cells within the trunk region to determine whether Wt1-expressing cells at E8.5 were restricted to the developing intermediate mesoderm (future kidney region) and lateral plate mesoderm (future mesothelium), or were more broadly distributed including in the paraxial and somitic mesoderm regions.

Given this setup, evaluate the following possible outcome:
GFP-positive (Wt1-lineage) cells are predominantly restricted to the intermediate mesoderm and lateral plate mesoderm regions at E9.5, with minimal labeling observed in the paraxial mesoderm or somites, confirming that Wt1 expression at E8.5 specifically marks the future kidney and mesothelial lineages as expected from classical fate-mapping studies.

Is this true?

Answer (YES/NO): NO